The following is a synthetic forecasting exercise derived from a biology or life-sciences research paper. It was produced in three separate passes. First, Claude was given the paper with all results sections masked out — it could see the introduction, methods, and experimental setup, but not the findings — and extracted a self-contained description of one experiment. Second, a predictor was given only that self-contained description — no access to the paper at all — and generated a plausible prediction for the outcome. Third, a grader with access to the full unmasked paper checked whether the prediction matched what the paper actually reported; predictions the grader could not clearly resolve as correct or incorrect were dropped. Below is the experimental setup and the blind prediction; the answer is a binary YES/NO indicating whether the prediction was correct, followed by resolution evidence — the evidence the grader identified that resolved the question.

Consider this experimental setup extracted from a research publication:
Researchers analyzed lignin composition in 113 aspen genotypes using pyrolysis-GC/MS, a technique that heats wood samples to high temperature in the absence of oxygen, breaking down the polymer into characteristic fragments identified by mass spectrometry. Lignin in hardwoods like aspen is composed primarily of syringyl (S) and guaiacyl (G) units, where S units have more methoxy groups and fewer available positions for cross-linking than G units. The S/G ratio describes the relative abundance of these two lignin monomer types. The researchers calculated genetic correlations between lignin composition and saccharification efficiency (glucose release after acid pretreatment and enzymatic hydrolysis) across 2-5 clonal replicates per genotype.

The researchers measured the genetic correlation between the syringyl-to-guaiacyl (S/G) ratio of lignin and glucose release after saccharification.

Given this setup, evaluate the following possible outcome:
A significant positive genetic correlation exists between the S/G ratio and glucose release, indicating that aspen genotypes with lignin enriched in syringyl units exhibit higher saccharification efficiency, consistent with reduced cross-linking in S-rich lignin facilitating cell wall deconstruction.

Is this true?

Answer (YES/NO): NO